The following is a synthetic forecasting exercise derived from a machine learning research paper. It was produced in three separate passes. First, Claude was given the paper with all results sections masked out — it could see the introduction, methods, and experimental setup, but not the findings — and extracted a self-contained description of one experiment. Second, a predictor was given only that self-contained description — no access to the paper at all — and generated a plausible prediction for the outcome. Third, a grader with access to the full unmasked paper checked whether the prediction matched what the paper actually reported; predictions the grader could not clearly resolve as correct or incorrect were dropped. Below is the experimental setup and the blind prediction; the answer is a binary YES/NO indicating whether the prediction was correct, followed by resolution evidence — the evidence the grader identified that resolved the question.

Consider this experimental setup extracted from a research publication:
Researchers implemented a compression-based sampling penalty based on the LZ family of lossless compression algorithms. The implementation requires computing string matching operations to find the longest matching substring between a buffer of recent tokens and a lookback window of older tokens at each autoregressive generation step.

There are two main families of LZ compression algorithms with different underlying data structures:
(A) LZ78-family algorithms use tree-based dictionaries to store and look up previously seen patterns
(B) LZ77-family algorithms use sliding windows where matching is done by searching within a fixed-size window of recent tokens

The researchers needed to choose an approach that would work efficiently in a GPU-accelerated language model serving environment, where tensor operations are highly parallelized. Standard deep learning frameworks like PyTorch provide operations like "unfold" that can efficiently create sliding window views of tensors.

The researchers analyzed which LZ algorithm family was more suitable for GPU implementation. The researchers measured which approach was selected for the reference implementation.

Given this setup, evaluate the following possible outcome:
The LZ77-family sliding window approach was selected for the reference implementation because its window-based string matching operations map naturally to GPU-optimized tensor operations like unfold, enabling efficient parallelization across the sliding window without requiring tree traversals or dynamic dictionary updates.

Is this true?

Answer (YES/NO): YES